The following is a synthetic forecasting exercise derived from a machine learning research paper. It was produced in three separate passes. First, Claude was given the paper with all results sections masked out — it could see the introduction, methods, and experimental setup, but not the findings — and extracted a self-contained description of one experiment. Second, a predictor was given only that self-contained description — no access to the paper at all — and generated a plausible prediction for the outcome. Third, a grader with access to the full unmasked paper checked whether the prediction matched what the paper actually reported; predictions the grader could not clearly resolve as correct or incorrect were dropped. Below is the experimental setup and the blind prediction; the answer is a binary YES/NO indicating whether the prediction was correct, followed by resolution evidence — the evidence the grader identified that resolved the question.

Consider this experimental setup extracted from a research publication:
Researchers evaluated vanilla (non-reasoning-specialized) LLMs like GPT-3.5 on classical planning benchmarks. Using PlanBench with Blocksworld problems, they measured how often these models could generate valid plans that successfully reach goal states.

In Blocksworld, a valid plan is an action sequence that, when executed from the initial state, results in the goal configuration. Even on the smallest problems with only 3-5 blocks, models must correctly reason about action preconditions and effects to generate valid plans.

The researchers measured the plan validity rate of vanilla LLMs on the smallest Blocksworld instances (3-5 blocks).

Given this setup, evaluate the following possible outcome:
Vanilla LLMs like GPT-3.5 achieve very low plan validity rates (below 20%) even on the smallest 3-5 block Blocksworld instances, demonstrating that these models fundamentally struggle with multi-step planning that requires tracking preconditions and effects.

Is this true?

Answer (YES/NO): YES